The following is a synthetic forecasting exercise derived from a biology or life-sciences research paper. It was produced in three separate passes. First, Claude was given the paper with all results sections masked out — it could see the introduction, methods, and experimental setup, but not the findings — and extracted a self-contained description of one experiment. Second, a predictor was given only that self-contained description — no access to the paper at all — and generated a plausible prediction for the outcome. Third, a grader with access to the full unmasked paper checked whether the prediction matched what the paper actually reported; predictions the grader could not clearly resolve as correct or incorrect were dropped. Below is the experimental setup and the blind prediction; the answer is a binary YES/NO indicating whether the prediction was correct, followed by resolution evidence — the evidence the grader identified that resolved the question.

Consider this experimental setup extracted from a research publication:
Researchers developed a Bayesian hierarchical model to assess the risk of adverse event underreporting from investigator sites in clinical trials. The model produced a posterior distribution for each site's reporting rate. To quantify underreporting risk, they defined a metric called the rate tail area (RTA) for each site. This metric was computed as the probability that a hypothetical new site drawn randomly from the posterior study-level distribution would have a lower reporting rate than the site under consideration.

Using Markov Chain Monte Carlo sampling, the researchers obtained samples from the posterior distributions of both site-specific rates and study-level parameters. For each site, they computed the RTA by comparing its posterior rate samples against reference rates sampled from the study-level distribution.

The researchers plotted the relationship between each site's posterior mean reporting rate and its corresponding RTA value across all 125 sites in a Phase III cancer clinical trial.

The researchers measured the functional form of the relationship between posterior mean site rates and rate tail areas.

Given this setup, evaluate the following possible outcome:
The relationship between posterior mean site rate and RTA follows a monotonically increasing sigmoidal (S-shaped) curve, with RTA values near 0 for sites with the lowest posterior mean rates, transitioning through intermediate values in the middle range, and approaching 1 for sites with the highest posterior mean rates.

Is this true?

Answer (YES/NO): YES